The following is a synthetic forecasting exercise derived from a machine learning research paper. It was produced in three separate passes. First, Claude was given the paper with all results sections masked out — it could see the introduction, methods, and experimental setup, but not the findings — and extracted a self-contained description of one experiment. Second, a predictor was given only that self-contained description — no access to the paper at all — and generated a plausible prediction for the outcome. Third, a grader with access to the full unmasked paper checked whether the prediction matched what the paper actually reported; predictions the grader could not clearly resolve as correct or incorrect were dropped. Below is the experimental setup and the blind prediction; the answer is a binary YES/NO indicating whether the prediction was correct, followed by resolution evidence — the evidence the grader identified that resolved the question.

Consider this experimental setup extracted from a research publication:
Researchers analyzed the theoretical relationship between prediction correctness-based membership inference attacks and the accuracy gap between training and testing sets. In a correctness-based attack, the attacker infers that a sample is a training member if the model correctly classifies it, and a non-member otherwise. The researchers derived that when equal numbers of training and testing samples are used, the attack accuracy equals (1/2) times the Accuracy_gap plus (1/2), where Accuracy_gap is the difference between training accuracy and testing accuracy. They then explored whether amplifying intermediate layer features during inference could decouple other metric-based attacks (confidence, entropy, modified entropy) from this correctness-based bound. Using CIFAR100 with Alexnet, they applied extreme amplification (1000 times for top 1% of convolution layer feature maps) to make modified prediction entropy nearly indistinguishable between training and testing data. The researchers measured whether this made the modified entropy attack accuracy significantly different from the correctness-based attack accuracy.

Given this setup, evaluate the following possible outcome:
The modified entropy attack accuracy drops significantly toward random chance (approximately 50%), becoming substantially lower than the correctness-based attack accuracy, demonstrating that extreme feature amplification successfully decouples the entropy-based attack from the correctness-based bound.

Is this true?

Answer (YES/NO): NO